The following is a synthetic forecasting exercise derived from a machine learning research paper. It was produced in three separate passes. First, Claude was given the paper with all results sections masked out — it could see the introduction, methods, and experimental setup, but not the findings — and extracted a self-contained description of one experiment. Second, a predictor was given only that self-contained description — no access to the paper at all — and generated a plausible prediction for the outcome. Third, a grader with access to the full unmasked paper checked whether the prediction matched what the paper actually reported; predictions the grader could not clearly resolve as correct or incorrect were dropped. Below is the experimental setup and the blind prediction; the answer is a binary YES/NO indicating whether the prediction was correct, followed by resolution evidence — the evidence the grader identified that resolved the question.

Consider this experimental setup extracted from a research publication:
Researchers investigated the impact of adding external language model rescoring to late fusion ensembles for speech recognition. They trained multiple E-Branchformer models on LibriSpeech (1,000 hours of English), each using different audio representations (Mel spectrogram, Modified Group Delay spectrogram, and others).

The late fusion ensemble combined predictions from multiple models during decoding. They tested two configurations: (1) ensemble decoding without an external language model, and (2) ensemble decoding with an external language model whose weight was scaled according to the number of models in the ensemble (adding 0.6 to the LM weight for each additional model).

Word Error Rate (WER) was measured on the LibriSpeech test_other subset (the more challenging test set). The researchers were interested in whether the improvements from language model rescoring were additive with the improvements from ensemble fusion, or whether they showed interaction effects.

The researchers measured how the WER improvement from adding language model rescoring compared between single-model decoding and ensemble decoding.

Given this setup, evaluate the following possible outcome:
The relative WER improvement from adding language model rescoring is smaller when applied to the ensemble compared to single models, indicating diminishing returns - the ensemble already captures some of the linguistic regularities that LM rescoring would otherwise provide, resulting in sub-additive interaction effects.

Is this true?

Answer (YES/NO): YES